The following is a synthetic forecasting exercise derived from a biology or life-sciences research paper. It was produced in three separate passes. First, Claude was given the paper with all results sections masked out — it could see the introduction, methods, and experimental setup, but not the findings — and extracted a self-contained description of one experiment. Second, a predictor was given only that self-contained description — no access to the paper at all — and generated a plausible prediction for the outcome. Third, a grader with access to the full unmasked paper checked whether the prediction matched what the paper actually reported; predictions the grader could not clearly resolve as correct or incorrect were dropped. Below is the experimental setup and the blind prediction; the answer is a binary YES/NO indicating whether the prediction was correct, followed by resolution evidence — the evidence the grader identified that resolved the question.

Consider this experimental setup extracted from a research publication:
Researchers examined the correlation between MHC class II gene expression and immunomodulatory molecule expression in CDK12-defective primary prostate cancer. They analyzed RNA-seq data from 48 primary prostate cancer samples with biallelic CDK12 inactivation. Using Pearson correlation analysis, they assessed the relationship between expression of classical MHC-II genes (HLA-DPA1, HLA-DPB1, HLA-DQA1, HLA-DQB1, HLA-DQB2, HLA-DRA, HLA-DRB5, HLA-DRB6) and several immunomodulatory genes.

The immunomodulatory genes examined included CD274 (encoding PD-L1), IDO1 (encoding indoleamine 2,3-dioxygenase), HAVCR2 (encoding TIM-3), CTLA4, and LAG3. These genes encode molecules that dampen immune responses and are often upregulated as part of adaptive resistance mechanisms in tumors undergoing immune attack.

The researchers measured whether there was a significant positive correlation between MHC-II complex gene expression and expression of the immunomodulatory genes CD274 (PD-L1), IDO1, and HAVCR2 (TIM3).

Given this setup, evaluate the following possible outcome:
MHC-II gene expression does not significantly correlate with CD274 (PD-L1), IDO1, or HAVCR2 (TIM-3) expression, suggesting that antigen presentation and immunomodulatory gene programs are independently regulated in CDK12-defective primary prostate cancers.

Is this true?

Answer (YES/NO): NO